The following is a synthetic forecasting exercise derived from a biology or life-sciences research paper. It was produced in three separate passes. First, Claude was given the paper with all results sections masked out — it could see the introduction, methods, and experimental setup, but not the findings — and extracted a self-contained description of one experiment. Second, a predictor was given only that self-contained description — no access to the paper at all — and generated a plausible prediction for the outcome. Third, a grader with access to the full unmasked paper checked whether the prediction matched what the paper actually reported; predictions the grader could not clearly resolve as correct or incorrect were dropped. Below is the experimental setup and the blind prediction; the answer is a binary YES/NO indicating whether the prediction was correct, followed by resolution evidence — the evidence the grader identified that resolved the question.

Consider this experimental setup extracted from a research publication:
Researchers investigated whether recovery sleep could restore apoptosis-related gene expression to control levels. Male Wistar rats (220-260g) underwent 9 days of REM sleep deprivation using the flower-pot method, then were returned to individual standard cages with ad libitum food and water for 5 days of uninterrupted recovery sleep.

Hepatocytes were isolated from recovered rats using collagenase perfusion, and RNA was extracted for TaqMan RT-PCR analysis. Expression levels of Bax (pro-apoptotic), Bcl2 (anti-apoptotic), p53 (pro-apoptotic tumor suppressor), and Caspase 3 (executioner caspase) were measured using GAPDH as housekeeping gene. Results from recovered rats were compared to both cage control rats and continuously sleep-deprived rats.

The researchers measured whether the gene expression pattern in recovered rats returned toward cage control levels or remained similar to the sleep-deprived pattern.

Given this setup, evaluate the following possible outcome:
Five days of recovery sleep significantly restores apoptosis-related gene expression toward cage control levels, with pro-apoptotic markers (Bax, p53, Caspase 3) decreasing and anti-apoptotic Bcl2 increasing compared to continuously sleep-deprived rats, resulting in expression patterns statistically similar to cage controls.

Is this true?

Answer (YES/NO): NO